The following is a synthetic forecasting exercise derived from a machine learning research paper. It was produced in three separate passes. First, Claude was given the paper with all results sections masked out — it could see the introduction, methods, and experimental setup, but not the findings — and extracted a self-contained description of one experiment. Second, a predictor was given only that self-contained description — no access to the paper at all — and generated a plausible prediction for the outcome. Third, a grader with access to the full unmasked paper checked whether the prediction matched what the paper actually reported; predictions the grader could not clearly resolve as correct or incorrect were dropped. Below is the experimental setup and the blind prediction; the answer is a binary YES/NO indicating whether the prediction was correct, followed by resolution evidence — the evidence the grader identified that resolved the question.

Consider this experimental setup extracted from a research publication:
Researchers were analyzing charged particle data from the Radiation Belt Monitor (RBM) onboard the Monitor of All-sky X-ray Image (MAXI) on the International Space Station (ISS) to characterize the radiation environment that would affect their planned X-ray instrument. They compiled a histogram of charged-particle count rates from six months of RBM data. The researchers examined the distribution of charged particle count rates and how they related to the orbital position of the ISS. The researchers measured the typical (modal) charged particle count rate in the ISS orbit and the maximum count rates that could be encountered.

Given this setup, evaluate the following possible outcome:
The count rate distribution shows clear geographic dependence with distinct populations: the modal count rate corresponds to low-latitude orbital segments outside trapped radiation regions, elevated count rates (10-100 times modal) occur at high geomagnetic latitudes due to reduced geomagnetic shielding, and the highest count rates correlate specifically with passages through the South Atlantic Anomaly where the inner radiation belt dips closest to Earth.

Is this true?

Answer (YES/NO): NO